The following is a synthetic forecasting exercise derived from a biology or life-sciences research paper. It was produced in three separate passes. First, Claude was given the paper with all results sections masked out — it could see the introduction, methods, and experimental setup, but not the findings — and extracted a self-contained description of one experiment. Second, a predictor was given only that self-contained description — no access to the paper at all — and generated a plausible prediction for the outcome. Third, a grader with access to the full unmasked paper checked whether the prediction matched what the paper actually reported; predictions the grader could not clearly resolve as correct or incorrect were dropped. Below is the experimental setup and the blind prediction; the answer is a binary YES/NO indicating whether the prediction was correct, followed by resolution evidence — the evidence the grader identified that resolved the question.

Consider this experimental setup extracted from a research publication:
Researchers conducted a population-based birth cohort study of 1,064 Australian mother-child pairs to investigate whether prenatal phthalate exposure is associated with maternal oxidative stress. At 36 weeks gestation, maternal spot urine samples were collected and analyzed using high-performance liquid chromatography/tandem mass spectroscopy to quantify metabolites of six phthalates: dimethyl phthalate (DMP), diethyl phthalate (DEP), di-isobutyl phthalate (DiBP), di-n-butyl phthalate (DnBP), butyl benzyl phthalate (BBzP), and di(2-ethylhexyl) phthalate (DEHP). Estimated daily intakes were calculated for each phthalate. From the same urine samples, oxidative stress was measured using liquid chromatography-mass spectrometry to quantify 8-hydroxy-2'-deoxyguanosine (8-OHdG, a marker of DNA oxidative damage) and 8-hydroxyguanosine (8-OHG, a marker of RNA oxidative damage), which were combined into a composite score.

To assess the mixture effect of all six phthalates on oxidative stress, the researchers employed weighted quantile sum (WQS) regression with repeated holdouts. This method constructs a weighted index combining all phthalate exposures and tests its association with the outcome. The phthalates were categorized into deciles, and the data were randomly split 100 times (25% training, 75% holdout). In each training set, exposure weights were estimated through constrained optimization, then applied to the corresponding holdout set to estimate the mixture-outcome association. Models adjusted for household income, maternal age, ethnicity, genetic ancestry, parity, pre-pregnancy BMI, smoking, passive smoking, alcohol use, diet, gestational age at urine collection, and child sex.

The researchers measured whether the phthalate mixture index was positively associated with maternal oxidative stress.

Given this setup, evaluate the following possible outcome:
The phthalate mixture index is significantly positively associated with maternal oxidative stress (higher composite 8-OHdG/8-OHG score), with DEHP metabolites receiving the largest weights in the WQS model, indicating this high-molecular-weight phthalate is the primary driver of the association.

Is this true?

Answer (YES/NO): NO